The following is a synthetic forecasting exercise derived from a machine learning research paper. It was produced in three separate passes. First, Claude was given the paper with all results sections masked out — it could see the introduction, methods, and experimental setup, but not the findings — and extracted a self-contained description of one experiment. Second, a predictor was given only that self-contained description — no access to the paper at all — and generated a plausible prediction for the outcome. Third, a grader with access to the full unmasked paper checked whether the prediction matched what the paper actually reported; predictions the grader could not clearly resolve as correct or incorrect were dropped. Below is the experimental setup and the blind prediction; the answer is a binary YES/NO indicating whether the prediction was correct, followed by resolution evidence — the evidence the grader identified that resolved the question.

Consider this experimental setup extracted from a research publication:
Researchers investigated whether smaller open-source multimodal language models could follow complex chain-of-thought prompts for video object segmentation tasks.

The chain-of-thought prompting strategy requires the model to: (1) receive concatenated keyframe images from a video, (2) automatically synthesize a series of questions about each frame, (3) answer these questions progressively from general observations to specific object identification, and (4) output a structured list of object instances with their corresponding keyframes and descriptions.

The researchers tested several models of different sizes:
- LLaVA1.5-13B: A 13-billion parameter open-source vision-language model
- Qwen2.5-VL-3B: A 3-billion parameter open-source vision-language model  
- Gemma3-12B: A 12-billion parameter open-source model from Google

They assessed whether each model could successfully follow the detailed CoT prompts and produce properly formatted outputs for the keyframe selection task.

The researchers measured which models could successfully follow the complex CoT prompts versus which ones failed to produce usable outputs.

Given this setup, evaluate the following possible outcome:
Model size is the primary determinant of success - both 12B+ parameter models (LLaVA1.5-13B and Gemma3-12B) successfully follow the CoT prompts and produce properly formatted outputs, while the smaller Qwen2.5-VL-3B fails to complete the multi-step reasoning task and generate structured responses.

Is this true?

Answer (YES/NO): NO